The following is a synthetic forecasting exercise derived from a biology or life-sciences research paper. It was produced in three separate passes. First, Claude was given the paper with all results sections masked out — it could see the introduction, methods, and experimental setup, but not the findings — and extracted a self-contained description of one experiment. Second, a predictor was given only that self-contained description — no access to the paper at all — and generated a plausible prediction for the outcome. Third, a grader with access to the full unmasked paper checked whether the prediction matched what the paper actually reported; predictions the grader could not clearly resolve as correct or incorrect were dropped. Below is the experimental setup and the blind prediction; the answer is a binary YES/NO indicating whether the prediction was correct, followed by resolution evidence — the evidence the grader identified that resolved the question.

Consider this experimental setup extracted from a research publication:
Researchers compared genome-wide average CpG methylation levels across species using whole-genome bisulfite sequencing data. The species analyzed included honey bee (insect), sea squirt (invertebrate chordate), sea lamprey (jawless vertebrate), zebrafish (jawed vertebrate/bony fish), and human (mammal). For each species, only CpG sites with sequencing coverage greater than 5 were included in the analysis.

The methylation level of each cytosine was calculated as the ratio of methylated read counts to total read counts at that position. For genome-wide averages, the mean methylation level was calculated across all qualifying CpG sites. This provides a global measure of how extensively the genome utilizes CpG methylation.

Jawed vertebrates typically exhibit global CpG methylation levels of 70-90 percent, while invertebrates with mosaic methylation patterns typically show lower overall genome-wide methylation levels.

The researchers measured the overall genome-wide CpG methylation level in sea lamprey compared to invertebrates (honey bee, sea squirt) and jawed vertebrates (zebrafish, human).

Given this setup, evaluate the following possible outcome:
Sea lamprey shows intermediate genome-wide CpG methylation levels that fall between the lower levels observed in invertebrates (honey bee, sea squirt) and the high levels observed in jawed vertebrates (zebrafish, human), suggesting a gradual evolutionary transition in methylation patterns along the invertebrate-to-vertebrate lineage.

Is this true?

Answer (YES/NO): YES